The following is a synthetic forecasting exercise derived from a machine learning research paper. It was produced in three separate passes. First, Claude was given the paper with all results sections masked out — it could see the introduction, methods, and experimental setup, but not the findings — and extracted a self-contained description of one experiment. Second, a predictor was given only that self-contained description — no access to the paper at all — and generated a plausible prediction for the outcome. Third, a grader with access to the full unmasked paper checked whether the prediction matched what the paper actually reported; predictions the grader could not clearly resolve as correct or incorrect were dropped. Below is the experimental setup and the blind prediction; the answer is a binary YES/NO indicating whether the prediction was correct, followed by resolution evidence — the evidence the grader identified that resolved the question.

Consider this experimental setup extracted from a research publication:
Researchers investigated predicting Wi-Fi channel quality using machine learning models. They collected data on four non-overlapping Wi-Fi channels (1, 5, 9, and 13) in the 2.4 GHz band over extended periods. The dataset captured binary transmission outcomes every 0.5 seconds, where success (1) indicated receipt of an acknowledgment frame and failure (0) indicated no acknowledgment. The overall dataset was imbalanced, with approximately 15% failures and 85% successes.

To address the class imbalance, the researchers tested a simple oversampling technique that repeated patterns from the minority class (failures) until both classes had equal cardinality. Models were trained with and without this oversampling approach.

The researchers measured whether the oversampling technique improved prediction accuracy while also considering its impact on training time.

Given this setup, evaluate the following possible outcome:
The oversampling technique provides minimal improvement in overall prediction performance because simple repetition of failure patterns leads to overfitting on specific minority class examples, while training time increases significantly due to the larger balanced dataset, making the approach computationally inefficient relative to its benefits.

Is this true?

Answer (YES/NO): NO